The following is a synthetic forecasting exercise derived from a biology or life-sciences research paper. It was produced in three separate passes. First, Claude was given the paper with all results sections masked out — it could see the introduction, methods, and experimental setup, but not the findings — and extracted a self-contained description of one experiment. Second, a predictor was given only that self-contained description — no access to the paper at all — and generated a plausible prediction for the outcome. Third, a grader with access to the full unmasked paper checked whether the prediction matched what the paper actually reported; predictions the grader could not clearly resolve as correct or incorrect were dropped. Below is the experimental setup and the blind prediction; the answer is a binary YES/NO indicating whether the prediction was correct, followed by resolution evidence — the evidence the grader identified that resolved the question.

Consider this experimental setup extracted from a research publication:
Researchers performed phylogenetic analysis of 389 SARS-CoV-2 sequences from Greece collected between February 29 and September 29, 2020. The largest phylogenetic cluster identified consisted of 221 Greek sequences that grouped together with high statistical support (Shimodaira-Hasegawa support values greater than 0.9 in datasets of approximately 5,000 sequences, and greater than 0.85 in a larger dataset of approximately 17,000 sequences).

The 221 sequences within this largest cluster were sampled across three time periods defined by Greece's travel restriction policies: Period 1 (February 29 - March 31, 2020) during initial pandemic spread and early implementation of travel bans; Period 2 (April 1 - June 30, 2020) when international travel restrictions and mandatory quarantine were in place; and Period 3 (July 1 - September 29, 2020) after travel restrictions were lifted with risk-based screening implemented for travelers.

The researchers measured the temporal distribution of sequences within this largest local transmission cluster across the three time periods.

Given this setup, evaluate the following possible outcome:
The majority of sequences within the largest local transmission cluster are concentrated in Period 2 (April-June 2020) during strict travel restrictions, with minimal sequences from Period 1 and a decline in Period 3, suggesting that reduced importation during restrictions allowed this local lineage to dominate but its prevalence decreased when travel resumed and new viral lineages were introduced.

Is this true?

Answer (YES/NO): NO